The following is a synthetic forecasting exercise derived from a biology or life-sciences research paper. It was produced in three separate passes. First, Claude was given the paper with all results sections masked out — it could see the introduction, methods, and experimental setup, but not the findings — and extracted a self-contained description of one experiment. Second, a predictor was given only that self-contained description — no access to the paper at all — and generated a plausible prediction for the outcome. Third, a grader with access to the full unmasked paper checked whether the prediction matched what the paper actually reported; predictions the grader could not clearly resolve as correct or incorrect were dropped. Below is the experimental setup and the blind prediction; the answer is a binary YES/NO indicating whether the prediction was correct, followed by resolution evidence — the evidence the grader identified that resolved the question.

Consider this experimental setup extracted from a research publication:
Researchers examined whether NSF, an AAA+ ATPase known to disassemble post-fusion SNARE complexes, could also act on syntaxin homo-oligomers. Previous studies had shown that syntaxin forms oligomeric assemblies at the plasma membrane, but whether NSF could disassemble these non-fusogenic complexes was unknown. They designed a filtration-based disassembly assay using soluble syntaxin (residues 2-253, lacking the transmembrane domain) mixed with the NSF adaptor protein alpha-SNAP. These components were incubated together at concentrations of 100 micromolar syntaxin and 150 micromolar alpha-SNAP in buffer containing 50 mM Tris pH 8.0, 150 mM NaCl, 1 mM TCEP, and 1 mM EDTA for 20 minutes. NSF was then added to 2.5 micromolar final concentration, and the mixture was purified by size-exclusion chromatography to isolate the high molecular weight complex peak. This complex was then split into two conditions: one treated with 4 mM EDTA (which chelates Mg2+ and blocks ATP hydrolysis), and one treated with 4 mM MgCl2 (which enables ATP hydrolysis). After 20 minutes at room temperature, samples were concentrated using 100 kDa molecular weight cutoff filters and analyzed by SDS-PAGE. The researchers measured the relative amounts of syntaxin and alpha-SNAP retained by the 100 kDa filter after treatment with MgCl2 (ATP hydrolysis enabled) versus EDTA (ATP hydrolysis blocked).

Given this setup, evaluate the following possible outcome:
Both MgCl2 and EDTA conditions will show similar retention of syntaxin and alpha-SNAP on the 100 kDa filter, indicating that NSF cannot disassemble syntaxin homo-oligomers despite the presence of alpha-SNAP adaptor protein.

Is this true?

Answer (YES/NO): NO